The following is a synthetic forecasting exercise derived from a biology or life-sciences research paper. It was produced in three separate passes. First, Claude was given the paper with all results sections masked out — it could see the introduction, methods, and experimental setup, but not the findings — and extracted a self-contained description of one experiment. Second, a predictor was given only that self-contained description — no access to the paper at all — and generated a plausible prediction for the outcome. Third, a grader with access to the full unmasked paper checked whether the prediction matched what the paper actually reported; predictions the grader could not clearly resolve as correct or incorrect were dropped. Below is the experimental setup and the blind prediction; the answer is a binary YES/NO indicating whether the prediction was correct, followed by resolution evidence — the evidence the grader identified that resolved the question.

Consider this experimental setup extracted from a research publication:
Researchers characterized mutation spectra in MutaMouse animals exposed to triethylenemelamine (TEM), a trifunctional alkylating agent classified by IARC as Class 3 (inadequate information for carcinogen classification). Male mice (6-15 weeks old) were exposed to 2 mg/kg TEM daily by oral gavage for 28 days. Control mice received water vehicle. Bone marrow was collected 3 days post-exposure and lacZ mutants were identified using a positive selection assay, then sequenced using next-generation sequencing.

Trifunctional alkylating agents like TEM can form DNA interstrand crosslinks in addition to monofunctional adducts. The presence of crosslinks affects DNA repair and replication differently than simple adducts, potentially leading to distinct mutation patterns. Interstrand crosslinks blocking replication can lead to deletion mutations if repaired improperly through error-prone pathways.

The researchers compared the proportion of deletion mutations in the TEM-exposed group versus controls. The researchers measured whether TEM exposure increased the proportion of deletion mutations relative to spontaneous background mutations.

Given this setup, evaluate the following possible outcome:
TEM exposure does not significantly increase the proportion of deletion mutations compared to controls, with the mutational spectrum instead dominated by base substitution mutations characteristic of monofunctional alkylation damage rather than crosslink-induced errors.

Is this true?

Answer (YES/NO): NO